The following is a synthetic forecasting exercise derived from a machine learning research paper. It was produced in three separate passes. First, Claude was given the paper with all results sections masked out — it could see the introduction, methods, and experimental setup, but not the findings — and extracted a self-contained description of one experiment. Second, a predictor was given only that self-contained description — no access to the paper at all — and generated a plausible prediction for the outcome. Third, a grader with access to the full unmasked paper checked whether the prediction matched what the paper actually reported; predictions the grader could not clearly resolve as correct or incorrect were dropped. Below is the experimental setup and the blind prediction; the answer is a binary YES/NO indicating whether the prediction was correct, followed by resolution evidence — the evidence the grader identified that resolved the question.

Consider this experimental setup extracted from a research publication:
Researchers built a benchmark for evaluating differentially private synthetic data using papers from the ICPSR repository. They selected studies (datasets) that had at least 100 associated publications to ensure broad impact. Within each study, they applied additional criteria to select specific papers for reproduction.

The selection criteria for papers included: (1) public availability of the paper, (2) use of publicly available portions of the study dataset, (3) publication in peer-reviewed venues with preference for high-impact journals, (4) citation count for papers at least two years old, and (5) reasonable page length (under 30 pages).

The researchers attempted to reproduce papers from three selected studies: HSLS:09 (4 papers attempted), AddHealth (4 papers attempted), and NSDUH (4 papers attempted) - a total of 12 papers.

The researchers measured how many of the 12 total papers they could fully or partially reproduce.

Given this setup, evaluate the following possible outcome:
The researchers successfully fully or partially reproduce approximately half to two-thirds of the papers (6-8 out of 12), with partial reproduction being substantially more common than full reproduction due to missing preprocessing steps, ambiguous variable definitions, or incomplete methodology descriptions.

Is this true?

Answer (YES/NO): NO